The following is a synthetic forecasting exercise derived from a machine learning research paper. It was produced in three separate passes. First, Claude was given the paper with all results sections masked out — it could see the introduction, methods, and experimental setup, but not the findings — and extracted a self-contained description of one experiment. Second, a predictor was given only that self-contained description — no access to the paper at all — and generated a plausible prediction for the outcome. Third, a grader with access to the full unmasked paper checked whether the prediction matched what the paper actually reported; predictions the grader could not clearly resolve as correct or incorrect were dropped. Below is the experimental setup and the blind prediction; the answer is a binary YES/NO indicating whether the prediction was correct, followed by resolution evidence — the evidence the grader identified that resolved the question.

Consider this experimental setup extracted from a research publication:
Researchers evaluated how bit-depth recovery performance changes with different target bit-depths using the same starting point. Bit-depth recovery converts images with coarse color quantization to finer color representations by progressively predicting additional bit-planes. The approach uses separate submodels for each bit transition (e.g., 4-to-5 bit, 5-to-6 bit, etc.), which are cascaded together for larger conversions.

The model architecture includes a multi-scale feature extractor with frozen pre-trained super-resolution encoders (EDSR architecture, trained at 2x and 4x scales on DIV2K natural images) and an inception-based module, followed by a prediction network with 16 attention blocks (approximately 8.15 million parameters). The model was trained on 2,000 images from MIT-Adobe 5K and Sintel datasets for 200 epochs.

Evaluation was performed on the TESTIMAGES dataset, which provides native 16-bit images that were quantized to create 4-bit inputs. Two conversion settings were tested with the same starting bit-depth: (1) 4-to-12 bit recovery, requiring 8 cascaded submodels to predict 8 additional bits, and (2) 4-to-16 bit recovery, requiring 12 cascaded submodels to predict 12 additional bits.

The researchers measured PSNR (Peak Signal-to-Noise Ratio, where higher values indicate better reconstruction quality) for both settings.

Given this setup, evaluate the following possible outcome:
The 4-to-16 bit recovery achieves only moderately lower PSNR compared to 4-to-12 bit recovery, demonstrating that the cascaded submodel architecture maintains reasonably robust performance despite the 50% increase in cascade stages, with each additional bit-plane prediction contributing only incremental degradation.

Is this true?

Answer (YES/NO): NO